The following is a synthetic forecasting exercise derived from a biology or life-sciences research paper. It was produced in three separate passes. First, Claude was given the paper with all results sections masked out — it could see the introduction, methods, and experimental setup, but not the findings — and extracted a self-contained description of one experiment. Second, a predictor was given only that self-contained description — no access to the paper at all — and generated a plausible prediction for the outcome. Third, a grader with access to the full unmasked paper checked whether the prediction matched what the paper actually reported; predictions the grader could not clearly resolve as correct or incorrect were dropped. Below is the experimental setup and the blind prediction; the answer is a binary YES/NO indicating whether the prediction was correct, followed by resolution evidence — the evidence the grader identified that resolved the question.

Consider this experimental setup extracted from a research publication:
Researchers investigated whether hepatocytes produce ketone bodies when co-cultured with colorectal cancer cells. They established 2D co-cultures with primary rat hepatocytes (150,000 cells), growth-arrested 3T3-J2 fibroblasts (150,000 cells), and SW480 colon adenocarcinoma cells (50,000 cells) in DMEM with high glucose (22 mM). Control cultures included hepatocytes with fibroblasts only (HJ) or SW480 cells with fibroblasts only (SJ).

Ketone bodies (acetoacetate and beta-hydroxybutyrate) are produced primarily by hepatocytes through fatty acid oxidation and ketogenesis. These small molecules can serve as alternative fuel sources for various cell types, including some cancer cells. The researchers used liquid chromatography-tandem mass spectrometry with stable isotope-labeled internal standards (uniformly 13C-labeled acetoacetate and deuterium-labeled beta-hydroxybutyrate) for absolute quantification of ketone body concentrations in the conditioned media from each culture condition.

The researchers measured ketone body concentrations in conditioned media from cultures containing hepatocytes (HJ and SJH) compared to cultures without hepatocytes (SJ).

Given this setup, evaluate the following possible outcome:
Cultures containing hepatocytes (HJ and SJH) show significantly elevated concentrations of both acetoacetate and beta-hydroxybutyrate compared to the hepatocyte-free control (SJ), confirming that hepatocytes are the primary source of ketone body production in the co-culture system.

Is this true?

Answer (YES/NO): YES